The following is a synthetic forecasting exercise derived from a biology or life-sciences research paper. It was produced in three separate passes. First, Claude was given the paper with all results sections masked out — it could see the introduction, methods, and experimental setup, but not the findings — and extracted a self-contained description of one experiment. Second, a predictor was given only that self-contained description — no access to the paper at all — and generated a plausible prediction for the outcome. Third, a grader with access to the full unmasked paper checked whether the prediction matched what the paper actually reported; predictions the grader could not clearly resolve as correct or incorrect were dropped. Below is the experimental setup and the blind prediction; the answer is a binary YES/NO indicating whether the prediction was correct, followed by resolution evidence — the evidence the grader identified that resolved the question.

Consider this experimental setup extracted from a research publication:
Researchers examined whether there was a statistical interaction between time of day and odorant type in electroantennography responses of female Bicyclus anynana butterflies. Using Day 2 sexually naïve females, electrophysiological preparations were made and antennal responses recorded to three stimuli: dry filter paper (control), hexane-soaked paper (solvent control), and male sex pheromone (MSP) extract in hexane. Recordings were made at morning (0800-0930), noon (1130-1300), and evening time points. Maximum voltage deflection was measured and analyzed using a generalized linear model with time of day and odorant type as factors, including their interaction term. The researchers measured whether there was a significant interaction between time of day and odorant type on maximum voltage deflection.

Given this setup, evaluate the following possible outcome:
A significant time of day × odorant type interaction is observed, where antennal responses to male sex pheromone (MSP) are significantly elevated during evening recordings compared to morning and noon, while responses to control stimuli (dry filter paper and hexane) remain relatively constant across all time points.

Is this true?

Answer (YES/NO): NO